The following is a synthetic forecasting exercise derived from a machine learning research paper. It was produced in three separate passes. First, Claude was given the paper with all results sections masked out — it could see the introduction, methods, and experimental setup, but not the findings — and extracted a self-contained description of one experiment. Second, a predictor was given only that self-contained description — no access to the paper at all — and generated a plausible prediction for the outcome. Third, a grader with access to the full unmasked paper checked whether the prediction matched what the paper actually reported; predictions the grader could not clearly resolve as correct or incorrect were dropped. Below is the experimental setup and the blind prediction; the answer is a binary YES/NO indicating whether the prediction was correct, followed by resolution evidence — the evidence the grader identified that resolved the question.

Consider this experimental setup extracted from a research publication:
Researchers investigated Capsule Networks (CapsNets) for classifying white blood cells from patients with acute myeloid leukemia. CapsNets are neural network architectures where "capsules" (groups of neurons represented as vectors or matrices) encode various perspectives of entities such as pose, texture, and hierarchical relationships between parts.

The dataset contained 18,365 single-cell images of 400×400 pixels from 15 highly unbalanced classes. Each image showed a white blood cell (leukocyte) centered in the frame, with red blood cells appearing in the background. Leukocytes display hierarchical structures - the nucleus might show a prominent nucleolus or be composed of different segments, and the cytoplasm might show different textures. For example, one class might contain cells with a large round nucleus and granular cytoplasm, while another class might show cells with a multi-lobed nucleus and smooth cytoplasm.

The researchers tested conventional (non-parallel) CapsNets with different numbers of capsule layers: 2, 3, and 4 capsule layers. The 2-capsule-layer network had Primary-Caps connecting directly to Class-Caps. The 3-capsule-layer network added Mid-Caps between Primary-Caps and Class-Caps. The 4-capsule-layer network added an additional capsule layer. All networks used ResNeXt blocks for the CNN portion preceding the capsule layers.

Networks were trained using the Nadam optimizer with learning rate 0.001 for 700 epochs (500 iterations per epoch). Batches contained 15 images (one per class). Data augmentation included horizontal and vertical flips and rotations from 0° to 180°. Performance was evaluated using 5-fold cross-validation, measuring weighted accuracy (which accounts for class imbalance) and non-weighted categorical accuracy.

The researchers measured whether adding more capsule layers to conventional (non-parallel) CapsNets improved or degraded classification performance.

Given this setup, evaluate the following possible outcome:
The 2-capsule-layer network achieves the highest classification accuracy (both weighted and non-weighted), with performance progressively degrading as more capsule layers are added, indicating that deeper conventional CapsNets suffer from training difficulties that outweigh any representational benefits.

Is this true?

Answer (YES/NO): NO